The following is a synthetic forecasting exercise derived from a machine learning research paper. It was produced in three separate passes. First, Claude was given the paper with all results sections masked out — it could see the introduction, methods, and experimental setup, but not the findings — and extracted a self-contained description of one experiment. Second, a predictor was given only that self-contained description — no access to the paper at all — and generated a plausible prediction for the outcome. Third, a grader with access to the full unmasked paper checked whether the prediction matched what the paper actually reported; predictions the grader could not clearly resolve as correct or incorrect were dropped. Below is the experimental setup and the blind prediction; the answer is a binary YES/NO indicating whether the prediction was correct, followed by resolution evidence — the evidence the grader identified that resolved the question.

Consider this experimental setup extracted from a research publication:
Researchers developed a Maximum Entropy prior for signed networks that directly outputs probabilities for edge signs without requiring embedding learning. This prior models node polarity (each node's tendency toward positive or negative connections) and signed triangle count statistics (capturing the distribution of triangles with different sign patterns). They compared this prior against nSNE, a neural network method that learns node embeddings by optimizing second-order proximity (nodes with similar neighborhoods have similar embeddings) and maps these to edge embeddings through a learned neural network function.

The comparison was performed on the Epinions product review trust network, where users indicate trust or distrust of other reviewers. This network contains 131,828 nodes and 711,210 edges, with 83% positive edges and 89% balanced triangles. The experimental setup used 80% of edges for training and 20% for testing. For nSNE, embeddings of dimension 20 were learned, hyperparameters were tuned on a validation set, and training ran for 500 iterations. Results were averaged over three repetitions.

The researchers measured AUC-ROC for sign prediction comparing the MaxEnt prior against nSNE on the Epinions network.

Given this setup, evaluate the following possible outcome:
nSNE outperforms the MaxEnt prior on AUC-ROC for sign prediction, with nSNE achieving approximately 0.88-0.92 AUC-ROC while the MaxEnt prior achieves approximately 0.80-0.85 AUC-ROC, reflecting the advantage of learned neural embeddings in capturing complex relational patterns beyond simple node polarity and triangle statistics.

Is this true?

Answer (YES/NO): NO